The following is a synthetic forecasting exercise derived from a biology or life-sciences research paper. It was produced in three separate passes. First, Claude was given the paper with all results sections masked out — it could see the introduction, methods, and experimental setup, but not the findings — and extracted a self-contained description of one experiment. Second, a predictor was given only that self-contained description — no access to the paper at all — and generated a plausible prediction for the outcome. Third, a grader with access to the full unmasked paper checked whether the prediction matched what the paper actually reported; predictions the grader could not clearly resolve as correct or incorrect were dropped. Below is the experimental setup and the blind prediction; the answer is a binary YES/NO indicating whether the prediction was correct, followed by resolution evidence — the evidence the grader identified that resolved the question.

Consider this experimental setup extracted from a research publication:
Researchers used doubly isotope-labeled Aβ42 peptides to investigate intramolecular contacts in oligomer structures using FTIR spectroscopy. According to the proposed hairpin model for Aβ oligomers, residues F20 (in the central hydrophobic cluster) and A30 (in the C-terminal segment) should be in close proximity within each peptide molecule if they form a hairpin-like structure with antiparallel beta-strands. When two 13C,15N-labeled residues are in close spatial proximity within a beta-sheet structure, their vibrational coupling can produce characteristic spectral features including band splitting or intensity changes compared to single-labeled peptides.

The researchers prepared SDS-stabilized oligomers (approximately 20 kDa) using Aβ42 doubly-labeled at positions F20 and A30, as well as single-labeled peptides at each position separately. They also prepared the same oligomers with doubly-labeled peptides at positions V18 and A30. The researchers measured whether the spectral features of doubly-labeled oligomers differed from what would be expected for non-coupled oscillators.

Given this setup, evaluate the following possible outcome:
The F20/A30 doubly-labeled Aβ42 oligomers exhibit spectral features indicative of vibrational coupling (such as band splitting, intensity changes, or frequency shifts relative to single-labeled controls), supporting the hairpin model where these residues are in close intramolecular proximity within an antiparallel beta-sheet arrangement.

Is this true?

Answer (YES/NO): NO